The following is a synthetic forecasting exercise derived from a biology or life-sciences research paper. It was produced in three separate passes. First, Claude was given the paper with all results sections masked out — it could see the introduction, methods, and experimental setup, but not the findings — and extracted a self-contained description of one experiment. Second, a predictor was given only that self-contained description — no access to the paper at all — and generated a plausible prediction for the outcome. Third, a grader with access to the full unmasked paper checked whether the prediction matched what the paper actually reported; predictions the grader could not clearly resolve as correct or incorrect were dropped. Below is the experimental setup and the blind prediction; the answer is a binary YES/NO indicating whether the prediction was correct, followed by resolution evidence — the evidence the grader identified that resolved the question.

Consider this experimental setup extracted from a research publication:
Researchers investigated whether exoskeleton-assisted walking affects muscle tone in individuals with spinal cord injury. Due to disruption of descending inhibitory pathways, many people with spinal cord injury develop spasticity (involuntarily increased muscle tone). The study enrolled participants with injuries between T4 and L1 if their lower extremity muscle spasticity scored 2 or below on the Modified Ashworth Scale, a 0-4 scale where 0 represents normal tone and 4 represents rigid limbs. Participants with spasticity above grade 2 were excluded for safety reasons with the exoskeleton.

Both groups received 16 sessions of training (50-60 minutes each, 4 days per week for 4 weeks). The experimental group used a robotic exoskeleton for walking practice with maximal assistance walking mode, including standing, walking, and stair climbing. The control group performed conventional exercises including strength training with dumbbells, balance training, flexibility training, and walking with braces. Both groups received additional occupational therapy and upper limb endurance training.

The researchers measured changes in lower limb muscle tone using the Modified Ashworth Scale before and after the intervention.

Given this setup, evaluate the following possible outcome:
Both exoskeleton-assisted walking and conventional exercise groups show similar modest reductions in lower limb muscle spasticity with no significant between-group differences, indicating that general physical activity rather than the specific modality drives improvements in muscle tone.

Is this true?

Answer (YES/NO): NO